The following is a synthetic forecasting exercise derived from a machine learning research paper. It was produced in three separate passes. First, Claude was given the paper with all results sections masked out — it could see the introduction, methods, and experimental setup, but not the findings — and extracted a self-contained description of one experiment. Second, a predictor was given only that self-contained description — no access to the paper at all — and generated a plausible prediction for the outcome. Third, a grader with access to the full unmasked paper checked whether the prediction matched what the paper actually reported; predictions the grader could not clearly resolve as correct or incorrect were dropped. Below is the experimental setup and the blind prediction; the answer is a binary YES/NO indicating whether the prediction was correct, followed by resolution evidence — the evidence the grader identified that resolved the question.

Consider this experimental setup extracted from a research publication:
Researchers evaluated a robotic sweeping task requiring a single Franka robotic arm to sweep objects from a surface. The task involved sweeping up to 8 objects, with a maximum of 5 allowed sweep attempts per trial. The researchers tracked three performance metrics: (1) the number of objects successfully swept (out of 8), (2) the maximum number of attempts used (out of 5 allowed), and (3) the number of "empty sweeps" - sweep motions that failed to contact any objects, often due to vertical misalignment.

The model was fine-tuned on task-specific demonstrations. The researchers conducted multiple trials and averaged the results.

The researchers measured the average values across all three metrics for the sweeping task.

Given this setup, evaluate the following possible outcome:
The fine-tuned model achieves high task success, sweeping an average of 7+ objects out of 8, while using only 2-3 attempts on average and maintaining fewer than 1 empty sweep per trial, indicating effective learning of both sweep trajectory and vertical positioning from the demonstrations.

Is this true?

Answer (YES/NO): NO